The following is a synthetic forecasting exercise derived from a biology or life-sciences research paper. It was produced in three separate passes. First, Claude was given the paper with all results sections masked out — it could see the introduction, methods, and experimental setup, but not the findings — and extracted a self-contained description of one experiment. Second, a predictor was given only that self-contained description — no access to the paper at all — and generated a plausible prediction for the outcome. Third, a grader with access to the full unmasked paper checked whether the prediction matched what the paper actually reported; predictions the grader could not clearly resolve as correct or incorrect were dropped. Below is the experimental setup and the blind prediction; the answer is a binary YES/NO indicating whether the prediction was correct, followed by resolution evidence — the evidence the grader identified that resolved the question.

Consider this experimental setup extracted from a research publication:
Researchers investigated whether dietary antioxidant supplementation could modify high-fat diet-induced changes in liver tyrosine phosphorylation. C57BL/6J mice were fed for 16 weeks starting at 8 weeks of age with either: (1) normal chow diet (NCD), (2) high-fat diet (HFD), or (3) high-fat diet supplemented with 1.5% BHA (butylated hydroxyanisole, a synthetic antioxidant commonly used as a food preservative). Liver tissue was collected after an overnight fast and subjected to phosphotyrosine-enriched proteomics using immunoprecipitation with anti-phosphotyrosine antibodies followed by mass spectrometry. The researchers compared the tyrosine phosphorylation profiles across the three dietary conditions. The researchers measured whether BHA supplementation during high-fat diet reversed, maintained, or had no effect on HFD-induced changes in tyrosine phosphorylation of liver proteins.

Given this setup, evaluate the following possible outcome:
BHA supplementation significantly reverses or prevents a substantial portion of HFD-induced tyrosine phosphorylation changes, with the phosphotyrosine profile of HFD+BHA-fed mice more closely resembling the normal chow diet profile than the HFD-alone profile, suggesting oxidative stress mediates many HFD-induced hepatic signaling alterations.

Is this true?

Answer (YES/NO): YES